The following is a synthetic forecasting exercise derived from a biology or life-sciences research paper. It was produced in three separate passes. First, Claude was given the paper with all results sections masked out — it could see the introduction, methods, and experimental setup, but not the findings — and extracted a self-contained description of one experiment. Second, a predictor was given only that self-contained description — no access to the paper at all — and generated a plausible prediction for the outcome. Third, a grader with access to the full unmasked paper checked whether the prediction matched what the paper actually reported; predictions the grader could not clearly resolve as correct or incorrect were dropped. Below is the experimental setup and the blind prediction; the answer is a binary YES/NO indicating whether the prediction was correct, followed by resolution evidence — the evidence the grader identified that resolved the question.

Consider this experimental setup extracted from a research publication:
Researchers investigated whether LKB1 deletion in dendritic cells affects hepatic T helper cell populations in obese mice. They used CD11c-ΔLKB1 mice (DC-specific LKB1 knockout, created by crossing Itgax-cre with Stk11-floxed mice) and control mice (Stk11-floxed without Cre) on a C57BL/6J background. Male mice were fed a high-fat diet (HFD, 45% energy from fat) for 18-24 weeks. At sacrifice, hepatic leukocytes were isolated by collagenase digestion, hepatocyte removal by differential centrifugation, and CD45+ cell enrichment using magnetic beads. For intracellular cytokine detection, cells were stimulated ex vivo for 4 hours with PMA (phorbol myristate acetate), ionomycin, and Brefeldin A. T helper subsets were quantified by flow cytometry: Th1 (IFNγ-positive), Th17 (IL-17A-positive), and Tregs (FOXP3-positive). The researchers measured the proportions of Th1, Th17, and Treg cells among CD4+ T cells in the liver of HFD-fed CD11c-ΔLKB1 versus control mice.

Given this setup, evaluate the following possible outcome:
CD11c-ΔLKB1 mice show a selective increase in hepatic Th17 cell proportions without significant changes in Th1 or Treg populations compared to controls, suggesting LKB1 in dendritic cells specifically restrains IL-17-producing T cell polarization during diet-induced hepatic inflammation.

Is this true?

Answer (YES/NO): NO